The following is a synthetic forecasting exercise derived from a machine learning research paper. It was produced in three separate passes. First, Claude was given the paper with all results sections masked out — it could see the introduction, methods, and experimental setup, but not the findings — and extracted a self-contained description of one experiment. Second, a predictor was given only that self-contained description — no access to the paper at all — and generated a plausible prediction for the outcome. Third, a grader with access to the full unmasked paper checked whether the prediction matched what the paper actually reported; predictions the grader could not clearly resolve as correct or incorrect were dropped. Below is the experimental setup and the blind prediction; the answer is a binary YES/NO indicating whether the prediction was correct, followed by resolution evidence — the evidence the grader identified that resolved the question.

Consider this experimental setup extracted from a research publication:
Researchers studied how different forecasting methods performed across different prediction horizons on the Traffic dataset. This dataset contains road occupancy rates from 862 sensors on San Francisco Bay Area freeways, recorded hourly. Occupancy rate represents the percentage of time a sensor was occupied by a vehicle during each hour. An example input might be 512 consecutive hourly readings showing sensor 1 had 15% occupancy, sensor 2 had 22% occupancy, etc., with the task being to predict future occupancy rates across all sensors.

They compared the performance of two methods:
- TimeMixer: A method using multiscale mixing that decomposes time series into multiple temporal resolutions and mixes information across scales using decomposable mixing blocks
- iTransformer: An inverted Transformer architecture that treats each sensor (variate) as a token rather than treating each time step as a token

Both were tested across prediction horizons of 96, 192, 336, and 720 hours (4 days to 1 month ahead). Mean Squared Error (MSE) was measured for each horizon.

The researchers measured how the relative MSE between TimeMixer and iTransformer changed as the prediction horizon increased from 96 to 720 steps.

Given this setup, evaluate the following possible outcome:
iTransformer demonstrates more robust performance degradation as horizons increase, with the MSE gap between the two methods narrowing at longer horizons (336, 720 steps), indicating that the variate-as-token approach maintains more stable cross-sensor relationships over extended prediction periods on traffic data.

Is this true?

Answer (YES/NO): NO